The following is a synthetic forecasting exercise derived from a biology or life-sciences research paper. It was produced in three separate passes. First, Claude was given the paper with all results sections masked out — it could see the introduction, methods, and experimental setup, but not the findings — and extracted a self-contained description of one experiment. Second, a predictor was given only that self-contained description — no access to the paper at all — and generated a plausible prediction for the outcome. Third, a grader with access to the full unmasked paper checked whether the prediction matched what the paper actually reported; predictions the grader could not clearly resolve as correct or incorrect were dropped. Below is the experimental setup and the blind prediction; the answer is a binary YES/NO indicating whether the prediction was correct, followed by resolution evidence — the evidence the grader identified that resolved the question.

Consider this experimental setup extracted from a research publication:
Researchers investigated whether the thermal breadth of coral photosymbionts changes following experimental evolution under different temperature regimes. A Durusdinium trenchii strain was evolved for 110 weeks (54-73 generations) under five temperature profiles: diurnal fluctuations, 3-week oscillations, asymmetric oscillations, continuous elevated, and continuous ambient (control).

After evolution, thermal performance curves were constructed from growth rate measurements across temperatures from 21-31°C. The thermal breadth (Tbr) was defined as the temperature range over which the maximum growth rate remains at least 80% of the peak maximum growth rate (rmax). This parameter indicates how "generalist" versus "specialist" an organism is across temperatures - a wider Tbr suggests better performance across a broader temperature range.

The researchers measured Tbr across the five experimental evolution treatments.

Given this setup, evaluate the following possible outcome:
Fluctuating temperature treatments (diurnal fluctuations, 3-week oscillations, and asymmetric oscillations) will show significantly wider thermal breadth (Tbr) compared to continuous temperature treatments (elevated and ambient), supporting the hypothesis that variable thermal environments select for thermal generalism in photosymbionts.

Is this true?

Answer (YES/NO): NO